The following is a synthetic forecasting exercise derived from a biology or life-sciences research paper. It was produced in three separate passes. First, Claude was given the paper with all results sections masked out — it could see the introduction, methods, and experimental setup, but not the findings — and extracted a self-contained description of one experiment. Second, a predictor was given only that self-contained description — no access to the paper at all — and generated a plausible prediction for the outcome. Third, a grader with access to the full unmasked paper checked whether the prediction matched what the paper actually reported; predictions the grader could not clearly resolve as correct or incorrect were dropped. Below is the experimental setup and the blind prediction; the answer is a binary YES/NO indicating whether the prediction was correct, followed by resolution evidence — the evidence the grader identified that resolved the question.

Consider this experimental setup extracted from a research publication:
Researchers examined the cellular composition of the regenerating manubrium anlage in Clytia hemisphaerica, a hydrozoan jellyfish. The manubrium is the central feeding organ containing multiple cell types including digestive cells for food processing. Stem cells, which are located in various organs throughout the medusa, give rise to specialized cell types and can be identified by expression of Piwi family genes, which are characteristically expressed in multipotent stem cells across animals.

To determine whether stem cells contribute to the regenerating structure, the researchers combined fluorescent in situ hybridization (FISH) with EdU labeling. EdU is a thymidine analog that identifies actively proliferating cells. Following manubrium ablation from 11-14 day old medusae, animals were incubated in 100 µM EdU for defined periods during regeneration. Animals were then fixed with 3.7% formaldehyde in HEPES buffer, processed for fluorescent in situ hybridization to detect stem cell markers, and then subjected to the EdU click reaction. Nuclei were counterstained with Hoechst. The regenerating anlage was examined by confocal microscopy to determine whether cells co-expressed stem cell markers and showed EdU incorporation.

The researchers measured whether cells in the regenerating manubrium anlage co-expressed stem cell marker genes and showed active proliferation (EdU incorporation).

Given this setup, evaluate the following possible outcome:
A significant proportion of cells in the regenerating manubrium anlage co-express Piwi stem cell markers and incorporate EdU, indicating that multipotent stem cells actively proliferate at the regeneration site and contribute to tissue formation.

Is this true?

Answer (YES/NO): YES